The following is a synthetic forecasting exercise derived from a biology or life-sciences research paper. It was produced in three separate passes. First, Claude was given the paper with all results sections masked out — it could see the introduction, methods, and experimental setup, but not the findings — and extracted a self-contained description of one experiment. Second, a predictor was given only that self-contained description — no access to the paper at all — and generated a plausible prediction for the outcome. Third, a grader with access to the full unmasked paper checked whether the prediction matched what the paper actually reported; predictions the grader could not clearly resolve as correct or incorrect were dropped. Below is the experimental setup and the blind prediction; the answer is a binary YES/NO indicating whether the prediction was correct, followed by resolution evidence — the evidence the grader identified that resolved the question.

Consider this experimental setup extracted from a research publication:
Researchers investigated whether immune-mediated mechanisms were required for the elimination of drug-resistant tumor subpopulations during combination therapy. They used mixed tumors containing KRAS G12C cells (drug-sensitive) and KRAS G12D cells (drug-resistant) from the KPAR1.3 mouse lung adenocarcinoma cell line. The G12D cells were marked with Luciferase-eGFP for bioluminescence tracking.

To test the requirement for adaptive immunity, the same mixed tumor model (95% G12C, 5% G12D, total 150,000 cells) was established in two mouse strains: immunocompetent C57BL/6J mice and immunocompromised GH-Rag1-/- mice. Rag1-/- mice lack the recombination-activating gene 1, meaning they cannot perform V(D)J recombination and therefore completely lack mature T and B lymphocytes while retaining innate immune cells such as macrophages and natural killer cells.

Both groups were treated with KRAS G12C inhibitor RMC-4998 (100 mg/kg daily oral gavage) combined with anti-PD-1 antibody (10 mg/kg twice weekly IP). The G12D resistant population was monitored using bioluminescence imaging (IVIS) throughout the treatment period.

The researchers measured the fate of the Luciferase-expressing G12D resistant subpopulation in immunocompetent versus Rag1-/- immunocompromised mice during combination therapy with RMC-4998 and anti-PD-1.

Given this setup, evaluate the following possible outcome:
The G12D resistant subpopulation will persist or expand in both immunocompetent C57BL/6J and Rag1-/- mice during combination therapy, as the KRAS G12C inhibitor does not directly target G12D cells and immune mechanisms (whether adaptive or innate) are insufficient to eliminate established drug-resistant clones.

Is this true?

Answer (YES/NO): NO